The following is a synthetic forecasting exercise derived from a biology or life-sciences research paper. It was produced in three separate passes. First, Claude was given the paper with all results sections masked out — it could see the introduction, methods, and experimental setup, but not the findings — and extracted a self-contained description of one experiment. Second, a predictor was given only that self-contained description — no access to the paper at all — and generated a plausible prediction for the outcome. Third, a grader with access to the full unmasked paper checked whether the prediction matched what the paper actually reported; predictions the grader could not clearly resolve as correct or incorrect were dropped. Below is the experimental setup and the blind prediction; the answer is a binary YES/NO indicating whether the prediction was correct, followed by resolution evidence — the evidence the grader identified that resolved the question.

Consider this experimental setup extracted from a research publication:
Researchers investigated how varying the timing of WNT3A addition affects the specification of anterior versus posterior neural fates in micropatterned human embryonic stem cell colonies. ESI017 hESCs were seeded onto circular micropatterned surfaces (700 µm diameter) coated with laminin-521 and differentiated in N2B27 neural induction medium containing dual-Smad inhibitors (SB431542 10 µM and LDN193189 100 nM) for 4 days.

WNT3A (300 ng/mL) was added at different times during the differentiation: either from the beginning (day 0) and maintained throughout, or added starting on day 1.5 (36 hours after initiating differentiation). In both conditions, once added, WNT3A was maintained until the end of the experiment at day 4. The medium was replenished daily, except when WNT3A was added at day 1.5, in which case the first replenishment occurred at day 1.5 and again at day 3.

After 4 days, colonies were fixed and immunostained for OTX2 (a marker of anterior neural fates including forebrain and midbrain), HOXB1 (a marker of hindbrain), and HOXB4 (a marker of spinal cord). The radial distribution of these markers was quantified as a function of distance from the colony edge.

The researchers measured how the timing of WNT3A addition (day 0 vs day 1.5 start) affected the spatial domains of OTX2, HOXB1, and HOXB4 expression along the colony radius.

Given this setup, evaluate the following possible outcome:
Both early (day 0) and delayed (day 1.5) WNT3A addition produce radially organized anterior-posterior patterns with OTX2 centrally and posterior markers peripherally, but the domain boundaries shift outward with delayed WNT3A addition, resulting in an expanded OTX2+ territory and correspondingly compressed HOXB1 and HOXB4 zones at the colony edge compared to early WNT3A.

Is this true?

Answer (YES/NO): NO